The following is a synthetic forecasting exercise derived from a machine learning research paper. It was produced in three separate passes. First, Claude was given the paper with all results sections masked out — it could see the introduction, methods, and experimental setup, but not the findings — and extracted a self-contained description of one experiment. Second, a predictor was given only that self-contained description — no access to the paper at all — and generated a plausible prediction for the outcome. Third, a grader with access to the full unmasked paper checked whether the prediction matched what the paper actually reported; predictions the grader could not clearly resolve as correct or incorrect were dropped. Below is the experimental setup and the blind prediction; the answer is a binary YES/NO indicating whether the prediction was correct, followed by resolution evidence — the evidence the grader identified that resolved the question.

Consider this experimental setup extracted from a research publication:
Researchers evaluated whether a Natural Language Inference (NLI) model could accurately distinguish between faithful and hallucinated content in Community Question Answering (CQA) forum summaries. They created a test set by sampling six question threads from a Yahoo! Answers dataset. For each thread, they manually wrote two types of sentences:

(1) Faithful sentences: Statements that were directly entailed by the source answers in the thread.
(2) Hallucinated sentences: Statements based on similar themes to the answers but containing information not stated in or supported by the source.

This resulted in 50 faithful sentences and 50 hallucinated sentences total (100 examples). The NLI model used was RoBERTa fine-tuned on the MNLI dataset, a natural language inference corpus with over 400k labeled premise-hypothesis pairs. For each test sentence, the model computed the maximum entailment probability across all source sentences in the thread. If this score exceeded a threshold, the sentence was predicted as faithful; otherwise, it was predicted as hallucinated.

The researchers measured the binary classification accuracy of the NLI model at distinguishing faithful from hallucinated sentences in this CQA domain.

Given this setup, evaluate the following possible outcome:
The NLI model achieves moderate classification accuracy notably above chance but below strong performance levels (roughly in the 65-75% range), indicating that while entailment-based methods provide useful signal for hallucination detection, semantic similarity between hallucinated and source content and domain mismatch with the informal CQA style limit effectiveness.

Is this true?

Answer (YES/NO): NO